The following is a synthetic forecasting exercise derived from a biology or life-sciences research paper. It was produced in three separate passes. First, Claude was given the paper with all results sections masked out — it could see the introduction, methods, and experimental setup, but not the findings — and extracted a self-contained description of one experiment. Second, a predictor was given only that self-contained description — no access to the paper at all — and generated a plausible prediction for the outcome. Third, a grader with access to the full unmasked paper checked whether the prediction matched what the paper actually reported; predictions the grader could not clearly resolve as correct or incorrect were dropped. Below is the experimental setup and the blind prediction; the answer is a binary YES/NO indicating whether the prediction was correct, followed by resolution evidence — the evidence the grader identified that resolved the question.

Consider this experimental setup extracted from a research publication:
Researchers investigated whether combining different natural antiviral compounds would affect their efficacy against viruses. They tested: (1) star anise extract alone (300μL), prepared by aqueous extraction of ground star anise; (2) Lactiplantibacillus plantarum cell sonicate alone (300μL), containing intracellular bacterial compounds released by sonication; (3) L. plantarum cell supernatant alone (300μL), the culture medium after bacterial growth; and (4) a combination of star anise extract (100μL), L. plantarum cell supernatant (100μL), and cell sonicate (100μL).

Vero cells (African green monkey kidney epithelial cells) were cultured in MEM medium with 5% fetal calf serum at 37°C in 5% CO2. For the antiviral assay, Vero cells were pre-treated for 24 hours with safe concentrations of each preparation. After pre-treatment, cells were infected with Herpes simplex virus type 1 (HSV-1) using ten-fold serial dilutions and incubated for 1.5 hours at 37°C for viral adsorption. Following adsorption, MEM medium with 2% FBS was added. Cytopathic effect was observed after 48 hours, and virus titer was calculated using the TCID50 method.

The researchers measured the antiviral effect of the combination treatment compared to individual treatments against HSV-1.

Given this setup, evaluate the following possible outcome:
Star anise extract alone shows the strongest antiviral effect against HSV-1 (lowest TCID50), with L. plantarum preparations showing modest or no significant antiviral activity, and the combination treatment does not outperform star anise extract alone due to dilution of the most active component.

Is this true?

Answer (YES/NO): NO